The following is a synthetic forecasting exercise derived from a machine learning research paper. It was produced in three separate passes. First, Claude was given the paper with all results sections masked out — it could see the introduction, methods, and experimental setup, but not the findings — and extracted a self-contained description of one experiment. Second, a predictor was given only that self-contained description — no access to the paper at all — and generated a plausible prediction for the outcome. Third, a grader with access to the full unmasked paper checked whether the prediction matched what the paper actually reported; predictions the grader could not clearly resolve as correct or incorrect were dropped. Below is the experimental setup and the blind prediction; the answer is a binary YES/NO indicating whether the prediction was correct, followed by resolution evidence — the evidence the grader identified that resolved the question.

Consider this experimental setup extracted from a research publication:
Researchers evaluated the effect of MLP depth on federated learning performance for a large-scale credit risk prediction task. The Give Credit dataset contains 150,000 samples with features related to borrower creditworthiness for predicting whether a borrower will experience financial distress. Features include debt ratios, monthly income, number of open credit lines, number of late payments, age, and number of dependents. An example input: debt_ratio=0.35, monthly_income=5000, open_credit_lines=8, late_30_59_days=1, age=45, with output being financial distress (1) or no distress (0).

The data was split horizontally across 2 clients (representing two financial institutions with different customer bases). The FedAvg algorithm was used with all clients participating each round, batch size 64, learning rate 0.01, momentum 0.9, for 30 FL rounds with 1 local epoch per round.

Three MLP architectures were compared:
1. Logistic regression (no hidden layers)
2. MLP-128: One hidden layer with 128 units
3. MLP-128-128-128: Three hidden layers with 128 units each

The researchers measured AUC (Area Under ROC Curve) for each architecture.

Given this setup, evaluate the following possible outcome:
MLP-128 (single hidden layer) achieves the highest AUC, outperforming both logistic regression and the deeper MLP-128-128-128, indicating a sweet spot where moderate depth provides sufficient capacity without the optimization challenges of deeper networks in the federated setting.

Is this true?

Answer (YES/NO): NO